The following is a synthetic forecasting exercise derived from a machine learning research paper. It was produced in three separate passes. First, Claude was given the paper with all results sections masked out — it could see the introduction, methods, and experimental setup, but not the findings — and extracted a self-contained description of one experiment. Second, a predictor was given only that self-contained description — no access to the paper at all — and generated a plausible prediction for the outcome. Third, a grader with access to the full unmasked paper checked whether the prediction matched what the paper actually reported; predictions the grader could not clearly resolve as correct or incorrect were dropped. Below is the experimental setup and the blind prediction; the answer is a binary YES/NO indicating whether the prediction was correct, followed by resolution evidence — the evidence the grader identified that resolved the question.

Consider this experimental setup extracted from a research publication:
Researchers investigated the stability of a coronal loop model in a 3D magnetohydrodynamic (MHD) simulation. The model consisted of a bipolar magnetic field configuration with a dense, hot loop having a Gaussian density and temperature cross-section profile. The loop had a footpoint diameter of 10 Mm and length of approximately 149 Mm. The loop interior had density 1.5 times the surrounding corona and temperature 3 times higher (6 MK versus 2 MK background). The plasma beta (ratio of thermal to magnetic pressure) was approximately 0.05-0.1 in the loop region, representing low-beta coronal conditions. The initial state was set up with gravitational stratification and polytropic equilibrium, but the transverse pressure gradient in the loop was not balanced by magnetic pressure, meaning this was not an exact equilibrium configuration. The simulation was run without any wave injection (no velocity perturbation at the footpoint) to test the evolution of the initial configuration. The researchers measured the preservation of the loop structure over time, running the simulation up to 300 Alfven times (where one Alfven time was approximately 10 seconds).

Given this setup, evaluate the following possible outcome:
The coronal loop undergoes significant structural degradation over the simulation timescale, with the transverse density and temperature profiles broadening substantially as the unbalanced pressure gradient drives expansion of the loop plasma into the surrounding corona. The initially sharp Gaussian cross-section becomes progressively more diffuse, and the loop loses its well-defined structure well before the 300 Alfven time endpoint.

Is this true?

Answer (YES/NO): NO